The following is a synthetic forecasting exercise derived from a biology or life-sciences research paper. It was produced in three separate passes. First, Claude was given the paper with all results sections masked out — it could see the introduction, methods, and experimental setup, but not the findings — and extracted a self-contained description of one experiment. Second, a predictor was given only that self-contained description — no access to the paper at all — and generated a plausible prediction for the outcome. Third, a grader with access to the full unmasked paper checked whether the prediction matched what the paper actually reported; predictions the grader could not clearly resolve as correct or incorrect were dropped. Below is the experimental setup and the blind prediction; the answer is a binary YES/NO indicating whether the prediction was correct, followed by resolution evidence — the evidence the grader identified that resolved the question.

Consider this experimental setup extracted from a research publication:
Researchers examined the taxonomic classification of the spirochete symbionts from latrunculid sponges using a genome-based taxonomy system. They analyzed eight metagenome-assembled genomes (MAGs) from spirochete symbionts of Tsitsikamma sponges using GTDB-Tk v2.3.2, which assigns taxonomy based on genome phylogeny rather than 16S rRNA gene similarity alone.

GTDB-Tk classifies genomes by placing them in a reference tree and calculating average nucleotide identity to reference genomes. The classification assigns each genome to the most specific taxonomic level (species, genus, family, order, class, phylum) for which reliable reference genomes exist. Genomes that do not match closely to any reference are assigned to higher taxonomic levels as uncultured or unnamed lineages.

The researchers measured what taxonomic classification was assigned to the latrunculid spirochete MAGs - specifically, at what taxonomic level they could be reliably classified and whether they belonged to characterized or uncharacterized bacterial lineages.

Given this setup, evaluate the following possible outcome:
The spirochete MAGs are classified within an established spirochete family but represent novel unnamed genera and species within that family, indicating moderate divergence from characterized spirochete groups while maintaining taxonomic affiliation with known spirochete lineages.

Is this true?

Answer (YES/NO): NO